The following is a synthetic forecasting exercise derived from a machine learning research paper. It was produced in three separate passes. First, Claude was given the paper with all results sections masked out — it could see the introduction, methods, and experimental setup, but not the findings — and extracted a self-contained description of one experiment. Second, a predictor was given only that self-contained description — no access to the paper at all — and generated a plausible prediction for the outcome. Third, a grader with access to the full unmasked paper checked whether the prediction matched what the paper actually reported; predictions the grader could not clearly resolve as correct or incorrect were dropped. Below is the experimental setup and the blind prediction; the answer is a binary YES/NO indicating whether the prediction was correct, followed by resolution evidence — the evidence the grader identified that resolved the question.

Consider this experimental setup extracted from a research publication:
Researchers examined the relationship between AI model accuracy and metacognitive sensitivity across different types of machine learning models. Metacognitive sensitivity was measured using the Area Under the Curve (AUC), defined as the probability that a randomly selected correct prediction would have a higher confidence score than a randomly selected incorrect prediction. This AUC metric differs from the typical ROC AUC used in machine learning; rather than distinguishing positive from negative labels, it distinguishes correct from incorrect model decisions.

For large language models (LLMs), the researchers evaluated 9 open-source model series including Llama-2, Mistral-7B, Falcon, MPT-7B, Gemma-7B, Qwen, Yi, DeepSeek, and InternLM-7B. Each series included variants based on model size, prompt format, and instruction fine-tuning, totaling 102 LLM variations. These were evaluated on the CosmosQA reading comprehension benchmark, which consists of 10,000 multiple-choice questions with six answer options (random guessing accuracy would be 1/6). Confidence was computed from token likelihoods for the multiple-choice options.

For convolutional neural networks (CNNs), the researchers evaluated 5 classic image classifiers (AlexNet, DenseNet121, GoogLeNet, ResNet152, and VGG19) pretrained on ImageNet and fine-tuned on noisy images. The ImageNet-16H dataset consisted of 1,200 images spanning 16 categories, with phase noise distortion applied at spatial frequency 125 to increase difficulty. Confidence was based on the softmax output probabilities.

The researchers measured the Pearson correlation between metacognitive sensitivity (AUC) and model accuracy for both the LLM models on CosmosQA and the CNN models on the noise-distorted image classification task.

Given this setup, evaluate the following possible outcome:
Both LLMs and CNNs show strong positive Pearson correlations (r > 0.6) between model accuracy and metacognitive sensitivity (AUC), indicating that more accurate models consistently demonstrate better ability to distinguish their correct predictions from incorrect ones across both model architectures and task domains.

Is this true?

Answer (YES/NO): YES